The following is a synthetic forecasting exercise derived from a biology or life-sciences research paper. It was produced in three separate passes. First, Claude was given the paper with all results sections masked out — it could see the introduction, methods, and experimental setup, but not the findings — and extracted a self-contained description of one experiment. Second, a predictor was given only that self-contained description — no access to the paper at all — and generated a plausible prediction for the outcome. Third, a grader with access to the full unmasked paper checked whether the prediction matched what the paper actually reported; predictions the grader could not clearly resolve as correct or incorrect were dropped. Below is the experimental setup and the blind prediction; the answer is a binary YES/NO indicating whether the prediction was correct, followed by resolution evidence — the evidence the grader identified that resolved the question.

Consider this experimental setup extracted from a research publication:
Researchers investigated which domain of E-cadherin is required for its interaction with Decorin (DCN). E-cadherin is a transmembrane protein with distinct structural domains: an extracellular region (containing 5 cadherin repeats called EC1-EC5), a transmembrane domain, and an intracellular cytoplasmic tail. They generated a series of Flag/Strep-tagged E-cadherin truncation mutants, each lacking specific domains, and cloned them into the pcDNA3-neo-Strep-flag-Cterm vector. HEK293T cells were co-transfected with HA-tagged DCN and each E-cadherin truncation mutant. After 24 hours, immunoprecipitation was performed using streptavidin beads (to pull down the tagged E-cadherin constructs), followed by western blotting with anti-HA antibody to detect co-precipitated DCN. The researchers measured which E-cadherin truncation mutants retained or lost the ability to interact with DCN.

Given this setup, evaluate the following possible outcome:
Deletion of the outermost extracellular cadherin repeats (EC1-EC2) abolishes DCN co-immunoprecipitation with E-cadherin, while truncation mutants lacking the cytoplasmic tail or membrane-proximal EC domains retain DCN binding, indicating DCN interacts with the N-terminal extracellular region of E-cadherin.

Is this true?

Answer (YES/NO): YES